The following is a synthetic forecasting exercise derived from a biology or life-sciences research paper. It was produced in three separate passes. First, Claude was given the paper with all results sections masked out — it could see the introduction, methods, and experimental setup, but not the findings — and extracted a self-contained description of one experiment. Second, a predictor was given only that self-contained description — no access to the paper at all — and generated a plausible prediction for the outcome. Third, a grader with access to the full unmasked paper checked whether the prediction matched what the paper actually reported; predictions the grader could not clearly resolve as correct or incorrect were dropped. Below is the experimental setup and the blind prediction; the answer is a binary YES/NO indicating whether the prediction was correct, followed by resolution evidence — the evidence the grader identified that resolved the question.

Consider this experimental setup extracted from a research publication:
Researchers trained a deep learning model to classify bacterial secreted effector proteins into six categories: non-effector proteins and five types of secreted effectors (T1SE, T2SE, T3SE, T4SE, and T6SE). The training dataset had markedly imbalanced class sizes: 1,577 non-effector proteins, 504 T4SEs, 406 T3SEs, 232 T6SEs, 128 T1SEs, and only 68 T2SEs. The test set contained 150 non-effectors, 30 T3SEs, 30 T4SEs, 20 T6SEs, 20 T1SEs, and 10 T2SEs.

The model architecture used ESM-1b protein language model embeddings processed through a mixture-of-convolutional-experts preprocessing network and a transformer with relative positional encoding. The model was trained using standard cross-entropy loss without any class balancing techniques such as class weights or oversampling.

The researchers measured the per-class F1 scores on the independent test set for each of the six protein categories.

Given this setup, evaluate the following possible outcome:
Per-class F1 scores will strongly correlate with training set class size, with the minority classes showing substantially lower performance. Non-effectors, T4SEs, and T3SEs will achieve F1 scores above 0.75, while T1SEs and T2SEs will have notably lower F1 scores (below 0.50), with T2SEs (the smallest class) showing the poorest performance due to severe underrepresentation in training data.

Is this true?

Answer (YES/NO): NO